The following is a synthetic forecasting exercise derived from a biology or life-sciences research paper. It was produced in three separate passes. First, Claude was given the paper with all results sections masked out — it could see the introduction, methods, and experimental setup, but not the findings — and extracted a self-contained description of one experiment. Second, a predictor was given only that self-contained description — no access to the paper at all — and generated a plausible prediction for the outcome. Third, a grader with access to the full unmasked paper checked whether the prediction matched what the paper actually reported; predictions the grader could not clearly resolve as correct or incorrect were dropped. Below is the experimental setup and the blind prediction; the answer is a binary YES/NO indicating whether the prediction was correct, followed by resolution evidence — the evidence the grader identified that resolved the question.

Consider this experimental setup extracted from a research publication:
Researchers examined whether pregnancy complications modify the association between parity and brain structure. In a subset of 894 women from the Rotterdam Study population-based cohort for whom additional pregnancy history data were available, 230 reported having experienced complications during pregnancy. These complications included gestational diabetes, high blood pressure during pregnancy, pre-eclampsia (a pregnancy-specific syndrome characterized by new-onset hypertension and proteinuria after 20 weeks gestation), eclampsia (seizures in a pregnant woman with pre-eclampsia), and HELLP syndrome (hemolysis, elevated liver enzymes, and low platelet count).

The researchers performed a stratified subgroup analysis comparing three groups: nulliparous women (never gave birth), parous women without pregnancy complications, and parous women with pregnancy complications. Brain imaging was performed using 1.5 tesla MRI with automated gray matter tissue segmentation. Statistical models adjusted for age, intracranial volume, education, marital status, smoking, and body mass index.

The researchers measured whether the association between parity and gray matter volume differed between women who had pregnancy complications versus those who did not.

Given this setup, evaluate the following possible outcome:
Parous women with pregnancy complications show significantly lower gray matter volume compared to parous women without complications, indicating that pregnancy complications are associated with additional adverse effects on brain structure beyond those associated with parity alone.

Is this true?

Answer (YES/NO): NO